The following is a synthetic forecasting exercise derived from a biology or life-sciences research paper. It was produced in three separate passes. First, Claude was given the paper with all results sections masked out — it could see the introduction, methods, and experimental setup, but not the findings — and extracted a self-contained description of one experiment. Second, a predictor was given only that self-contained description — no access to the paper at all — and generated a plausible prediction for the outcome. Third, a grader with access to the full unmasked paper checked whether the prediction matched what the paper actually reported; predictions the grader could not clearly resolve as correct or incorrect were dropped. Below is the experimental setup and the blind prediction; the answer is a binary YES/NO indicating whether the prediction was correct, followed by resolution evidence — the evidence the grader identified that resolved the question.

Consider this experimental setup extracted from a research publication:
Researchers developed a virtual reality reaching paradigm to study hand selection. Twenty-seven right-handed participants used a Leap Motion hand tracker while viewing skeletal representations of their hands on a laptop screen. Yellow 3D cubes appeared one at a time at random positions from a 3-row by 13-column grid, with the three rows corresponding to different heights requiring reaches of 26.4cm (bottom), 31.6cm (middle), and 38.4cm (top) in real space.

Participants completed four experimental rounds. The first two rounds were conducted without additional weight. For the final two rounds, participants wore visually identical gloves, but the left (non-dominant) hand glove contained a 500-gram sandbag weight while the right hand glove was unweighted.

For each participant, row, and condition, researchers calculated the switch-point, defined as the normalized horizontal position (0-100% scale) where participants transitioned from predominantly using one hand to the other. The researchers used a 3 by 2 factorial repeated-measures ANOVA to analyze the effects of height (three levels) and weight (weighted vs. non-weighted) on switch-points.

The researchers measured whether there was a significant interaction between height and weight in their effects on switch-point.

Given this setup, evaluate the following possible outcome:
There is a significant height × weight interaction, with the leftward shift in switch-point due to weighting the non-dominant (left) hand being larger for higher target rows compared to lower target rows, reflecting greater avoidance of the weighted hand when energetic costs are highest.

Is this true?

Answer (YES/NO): NO